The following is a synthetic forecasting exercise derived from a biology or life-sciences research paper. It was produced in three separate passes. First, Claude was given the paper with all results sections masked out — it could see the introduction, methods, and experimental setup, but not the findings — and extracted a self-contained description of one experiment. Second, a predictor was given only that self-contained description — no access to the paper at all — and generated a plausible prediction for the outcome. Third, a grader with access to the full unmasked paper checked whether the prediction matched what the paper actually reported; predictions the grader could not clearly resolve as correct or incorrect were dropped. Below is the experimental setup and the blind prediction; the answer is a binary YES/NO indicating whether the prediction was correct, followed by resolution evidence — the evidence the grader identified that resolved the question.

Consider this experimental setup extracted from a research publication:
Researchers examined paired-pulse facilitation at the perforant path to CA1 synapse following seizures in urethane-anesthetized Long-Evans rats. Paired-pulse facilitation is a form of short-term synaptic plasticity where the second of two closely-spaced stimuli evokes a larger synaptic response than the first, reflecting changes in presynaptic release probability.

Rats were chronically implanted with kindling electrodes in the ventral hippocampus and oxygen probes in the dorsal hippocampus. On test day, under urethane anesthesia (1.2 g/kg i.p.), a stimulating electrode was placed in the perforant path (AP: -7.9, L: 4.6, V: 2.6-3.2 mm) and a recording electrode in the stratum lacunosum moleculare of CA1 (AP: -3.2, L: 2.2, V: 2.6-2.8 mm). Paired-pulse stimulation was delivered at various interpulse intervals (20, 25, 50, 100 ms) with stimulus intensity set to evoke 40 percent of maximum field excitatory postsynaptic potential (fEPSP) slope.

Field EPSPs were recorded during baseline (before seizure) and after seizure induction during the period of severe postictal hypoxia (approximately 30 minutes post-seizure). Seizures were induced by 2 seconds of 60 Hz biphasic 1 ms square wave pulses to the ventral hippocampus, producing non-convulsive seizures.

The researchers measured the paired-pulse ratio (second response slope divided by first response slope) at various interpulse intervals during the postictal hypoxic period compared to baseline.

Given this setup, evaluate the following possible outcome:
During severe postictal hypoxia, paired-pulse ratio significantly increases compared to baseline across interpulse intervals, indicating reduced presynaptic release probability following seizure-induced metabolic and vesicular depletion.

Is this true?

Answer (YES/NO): NO